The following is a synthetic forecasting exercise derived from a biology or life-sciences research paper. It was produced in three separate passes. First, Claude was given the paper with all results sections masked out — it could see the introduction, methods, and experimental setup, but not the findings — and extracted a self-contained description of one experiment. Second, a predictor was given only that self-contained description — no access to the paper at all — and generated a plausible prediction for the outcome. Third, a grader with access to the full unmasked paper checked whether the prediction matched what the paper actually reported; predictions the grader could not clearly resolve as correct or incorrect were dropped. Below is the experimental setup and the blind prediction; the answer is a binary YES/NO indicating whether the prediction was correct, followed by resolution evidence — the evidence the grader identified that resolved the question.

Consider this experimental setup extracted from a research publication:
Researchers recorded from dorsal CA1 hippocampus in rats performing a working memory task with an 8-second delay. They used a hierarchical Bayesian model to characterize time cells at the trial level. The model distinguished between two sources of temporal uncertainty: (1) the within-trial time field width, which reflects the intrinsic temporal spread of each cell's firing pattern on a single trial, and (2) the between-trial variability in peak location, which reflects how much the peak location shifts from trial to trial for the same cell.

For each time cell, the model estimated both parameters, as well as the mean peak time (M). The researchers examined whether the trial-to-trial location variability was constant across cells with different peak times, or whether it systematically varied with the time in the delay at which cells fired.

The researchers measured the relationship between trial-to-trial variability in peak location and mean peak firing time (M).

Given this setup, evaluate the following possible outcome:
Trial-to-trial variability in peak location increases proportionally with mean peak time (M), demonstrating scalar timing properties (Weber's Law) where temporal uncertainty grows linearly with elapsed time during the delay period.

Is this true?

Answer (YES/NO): NO